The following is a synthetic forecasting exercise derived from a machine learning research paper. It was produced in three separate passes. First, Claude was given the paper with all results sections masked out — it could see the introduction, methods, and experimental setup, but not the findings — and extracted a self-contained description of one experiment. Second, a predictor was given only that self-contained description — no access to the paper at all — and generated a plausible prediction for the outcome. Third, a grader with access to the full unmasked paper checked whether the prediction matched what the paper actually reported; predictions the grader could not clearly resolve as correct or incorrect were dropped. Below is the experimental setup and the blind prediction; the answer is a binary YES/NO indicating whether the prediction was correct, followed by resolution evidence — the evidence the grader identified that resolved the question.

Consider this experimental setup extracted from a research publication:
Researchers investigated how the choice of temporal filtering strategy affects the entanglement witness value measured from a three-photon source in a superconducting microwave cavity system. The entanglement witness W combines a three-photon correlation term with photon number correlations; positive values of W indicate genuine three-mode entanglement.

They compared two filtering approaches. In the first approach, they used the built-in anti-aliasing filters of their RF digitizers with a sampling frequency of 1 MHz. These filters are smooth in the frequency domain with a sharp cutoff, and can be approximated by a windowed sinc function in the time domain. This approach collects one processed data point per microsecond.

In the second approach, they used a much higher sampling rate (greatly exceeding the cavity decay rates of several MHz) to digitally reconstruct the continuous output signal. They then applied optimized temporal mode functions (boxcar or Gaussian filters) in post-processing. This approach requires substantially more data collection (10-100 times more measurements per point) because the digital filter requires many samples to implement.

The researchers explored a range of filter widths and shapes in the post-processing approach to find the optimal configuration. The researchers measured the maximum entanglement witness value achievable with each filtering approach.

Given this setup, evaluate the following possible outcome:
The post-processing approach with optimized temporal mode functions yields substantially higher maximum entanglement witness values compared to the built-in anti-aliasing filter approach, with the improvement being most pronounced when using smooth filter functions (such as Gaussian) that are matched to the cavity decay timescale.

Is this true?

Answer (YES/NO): NO